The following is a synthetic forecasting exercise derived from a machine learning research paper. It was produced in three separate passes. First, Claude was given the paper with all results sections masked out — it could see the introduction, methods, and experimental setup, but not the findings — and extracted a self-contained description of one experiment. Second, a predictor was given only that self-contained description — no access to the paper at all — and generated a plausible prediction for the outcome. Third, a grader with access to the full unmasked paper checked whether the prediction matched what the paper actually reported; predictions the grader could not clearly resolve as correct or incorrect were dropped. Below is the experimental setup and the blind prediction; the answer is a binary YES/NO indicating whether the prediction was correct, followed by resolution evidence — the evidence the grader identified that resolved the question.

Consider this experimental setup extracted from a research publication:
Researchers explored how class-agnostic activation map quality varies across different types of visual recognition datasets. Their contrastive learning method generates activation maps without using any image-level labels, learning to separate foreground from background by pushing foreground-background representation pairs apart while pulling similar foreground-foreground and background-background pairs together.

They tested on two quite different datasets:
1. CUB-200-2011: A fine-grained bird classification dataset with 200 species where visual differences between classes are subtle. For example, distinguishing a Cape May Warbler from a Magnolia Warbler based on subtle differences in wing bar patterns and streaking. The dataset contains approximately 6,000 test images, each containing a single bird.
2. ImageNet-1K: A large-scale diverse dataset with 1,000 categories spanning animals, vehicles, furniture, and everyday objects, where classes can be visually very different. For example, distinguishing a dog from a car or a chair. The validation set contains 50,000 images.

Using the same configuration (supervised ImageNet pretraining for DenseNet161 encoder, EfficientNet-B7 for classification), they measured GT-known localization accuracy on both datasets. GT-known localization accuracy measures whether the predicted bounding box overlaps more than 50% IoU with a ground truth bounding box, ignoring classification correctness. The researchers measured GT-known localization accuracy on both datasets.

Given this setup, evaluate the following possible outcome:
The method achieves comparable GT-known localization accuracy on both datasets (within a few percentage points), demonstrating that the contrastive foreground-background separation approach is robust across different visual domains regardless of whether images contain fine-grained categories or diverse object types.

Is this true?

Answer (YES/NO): NO